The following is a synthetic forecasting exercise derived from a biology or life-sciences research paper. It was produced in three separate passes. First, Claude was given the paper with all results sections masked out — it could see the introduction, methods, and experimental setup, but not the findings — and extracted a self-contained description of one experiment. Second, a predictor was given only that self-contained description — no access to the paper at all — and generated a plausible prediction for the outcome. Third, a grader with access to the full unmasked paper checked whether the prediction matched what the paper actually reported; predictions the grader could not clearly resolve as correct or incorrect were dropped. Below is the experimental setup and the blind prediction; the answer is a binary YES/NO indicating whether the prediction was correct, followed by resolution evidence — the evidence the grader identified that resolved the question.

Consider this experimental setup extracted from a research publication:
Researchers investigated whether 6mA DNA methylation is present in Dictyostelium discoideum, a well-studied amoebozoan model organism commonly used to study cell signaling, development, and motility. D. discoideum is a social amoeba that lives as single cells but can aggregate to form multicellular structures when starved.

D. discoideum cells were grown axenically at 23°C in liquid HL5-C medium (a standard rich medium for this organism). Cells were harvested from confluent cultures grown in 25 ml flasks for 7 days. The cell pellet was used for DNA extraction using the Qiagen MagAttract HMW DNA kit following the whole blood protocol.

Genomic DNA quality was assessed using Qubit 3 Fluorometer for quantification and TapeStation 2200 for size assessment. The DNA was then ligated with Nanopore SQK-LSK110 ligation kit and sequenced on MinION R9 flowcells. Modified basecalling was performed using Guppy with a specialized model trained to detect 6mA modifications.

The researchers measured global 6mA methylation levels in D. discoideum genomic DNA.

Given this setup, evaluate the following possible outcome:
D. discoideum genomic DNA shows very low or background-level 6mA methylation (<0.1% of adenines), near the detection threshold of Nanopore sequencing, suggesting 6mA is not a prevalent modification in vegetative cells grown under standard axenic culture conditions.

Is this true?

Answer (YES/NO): YES